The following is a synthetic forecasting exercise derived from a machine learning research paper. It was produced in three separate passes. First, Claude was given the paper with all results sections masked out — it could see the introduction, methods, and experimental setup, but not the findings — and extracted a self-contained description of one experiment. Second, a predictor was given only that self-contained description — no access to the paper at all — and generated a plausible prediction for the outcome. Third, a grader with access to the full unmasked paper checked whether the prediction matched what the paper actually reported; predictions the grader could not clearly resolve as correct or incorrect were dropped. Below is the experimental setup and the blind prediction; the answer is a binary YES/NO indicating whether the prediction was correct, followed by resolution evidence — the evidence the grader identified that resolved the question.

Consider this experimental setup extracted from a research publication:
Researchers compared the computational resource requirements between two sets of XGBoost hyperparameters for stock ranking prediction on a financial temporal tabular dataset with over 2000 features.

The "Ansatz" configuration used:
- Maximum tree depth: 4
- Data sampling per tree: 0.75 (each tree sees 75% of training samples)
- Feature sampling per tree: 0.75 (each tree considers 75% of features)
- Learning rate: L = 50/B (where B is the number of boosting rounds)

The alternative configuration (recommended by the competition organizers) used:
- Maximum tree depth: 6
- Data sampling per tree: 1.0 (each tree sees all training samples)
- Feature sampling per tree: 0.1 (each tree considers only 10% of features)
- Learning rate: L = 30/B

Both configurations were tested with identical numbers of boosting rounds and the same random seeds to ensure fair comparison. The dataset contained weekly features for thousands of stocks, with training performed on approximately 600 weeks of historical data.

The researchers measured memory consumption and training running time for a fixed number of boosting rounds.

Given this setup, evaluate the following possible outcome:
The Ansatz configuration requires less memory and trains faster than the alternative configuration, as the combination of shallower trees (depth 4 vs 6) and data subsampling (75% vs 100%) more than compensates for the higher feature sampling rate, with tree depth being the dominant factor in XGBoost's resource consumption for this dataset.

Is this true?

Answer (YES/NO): YES